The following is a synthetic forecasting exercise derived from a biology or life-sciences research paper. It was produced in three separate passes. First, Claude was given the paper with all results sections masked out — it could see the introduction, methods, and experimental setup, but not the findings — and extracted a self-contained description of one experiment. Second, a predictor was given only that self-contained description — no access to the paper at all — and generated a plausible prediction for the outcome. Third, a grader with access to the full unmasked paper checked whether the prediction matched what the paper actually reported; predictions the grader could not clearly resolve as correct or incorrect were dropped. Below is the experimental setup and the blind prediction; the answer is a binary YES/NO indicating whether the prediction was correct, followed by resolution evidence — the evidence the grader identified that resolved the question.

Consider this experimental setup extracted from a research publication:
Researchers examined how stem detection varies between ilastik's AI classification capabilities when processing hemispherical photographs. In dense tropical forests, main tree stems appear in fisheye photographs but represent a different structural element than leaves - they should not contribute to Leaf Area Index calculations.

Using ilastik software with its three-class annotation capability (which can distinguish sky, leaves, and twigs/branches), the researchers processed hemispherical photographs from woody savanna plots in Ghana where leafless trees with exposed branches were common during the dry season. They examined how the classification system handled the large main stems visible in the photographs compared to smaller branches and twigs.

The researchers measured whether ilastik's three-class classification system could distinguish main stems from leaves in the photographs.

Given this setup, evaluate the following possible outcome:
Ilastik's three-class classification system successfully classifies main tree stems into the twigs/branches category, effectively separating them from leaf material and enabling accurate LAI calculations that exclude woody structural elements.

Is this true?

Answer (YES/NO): NO